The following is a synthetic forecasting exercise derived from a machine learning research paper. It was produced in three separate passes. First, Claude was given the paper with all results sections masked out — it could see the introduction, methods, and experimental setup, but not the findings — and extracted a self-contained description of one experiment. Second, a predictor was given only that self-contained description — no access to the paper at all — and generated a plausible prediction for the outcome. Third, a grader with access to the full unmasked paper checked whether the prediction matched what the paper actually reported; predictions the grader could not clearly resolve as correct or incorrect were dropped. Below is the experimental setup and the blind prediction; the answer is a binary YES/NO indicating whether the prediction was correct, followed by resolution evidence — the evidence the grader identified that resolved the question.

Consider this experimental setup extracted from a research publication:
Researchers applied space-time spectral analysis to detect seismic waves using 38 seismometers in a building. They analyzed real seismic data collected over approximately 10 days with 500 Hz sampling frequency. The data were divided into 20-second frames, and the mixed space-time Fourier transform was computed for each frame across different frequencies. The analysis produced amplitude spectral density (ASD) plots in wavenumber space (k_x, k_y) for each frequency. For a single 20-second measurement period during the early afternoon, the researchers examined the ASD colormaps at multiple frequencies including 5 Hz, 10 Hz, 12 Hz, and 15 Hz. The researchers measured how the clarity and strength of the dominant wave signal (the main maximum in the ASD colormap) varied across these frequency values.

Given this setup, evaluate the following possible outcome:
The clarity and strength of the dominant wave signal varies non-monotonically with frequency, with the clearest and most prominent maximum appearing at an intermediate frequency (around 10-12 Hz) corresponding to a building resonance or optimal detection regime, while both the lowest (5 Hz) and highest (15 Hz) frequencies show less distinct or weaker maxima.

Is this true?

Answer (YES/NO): NO